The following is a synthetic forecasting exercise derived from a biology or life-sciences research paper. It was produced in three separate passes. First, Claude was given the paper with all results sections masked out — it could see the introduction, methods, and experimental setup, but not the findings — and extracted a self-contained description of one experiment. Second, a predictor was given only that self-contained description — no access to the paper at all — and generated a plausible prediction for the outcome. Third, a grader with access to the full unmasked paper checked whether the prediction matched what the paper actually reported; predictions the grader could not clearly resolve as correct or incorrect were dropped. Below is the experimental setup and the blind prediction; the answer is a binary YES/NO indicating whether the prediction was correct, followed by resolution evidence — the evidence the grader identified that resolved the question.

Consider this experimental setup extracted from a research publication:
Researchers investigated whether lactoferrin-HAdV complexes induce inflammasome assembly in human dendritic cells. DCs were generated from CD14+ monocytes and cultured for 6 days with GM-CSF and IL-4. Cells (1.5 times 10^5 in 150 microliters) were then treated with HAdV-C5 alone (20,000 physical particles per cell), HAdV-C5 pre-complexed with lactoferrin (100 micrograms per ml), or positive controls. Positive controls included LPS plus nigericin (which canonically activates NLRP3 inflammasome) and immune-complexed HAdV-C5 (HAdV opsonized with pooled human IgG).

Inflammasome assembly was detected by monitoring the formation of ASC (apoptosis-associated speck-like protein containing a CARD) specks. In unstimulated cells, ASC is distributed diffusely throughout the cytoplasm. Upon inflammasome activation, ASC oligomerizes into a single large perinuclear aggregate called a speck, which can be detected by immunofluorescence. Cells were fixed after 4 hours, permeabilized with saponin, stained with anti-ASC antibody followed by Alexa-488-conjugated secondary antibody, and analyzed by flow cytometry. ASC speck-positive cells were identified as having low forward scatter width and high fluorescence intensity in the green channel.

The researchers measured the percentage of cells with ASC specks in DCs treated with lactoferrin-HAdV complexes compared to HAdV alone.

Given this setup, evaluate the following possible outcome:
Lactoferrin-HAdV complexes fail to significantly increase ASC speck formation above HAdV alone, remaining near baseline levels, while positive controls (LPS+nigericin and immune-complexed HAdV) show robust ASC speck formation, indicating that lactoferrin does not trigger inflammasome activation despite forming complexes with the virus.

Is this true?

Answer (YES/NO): NO